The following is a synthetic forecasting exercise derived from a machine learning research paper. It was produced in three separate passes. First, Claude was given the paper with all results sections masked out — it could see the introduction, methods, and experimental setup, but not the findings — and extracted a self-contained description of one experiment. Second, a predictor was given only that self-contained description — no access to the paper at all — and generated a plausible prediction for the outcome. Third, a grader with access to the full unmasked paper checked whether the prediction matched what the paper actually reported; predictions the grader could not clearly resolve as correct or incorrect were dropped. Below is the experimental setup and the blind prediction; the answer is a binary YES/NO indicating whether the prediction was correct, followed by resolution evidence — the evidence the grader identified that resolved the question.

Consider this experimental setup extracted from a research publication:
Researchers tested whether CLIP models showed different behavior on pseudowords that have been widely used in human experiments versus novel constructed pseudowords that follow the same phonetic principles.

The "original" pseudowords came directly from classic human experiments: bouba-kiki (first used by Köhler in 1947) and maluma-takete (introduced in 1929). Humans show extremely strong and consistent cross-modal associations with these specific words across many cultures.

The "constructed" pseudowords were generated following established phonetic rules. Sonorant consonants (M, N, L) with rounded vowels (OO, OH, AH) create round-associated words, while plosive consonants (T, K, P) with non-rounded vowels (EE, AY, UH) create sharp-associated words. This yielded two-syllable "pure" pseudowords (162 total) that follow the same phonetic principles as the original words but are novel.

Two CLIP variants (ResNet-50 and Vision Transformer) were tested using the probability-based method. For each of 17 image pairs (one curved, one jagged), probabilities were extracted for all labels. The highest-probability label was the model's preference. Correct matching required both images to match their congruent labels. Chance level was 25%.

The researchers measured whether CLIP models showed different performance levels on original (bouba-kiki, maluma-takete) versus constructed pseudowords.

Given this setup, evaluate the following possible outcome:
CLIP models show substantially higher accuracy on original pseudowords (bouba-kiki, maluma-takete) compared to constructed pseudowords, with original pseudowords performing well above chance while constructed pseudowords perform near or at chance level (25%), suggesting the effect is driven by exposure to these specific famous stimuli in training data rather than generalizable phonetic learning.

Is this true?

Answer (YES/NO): NO